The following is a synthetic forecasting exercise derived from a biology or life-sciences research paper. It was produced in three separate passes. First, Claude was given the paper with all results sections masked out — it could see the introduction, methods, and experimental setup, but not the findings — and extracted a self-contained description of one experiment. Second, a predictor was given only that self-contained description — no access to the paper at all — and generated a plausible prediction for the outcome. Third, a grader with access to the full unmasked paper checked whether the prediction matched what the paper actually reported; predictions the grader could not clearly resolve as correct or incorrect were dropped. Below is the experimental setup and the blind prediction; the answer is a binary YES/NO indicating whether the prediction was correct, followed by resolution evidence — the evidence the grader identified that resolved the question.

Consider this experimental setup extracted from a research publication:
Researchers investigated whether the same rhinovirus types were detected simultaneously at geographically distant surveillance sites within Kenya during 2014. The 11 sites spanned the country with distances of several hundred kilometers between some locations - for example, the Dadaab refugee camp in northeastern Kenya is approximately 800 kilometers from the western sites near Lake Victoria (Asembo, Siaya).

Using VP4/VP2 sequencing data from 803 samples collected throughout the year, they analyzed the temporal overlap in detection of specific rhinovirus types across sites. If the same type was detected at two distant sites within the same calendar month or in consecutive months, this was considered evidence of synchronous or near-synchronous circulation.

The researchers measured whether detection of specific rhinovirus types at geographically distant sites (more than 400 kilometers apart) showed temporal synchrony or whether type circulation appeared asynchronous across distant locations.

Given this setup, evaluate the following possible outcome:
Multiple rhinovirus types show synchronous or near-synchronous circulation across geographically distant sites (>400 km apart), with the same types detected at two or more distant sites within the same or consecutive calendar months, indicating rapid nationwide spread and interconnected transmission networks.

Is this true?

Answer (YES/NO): YES